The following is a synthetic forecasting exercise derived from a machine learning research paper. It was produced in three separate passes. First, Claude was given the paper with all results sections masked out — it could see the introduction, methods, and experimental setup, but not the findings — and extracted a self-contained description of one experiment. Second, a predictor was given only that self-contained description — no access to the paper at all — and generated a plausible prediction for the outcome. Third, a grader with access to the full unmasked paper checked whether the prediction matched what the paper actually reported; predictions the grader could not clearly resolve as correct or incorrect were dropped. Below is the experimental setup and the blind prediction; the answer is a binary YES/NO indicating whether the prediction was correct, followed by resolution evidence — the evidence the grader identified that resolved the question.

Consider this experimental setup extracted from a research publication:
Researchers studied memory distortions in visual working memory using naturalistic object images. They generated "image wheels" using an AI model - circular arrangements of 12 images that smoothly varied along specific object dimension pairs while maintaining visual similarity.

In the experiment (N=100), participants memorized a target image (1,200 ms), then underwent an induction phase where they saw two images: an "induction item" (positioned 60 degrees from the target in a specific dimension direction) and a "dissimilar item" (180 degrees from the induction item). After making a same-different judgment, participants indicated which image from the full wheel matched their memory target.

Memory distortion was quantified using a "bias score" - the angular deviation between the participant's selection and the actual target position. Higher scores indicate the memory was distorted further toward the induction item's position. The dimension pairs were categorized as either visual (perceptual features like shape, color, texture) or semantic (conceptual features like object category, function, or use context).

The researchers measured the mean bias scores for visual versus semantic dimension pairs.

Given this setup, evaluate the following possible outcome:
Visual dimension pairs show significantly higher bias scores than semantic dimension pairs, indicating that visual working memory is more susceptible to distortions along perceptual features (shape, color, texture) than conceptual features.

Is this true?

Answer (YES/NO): YES